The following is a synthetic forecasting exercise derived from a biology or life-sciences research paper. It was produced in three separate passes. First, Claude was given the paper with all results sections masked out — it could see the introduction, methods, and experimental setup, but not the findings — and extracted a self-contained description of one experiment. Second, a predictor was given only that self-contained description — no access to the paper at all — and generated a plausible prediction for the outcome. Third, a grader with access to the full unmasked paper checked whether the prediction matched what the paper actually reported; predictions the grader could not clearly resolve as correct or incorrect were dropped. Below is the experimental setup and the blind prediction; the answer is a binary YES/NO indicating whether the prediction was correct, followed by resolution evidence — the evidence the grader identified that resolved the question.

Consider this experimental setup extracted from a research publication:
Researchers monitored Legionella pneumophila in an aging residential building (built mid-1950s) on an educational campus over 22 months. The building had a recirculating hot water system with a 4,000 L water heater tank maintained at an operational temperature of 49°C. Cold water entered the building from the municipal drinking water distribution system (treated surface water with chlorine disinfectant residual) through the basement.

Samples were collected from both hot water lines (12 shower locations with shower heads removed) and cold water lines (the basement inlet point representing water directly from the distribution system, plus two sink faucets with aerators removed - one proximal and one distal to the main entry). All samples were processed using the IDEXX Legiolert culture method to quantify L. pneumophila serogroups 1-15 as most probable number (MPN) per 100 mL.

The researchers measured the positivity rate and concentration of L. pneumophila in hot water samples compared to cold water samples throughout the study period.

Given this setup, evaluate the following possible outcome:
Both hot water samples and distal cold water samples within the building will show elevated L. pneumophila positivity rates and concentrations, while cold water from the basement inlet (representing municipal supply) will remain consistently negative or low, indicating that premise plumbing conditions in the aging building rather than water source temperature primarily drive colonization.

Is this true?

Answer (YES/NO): YES